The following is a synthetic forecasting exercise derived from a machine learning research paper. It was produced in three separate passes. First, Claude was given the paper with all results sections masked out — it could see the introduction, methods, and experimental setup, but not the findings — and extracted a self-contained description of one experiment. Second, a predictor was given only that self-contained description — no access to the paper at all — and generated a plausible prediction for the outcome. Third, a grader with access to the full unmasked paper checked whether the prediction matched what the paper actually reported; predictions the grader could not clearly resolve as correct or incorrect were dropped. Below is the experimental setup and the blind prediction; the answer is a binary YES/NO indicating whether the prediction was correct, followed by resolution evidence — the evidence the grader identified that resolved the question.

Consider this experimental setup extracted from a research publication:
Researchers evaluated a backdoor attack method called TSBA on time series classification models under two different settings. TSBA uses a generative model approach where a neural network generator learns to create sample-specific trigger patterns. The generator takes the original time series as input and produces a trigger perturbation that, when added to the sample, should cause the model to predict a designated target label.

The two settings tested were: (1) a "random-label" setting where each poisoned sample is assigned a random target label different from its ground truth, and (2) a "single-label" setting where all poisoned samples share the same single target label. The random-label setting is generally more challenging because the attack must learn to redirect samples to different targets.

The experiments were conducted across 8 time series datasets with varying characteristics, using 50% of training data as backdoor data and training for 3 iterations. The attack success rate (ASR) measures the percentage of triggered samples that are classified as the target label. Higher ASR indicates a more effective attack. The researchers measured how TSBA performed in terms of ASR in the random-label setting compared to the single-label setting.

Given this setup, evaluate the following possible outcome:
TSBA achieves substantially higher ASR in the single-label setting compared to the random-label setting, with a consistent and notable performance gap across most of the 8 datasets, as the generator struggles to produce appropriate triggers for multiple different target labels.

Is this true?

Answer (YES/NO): YES